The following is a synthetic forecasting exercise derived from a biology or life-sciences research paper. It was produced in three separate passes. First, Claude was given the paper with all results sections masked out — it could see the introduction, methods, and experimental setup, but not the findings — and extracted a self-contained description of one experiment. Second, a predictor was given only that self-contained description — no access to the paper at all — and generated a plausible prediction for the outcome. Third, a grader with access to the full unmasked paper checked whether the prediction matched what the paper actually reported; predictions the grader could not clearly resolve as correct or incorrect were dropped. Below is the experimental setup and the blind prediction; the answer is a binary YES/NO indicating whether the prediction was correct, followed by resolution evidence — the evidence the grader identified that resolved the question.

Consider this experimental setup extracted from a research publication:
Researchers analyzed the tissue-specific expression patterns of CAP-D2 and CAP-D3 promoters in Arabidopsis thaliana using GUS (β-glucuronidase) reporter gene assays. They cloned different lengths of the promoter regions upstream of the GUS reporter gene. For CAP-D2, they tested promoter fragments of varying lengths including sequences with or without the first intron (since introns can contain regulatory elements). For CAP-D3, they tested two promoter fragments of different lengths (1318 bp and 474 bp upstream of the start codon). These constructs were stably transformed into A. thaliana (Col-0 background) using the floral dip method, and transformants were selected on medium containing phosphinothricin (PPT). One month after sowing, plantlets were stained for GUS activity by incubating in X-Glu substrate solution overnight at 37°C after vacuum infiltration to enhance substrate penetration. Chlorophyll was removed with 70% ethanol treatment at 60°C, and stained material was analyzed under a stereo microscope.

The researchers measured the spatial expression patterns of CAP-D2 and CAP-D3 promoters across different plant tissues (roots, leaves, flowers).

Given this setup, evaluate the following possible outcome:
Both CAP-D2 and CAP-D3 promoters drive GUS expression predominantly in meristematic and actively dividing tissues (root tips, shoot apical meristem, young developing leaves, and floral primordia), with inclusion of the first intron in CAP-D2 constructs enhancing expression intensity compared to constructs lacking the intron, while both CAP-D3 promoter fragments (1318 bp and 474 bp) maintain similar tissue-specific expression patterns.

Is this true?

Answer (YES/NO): NO